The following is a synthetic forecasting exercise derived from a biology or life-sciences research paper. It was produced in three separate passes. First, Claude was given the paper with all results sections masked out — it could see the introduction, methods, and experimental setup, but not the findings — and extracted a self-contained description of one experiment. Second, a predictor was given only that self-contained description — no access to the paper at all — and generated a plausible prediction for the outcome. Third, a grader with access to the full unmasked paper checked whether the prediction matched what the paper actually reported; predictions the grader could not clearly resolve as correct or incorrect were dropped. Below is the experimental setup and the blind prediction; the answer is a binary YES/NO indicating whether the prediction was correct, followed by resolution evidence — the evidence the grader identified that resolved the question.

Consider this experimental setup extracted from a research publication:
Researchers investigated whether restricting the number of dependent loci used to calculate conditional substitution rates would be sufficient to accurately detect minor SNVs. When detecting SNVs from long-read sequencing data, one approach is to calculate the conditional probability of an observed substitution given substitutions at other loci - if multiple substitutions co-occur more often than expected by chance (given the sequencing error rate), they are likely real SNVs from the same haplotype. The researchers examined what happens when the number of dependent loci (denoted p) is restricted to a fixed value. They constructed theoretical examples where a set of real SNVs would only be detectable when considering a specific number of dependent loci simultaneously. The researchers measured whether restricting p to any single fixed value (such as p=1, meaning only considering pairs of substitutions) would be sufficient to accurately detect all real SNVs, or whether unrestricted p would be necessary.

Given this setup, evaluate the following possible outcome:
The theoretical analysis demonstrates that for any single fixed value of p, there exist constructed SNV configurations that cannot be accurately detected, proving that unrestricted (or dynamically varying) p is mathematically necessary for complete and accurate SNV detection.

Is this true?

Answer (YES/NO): YES